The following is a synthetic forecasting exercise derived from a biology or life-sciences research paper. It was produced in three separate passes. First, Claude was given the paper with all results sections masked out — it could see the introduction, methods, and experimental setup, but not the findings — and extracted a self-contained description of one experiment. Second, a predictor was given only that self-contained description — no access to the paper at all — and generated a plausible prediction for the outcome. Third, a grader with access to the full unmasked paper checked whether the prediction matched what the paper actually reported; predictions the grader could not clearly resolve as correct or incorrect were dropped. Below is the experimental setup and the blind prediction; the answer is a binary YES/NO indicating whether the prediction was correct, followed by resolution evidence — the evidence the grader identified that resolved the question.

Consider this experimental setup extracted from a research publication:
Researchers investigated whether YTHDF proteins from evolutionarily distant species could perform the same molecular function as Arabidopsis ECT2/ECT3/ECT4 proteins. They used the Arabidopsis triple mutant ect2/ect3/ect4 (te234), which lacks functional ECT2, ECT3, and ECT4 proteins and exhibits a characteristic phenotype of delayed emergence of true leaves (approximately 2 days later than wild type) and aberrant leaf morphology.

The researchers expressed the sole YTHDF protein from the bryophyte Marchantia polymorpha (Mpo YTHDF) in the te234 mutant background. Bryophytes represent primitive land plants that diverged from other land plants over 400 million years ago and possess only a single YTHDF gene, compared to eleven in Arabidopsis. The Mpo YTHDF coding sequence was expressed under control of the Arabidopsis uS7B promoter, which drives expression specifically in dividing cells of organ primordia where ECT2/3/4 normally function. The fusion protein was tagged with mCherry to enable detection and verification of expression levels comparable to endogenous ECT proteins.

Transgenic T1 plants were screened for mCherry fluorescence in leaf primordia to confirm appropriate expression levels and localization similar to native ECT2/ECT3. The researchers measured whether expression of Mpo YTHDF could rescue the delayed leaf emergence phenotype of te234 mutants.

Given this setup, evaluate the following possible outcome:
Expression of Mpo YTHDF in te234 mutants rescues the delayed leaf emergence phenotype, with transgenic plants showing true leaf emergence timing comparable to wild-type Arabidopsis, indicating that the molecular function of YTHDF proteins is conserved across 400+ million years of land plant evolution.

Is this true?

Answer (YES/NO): YES